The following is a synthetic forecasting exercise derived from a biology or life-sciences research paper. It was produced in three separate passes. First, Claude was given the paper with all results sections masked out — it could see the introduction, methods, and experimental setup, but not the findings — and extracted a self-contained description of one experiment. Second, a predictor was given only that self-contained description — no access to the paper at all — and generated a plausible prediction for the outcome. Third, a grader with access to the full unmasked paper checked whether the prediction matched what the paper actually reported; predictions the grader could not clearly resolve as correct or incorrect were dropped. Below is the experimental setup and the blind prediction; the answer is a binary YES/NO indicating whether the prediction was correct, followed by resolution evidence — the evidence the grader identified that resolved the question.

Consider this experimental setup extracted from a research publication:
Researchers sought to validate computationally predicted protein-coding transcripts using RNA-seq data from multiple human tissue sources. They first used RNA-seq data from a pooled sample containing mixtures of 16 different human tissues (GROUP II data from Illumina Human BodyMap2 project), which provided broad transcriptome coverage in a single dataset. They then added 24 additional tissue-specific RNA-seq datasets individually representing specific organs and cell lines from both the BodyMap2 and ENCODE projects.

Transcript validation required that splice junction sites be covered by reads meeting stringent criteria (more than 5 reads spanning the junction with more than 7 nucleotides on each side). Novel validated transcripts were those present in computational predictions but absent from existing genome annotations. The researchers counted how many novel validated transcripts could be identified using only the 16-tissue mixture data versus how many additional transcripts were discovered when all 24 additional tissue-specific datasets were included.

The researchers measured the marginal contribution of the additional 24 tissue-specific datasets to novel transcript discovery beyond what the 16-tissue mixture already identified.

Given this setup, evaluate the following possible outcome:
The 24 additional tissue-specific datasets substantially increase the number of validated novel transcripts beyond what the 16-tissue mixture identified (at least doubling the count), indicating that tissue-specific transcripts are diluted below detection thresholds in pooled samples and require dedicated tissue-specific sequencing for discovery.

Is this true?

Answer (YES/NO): NO